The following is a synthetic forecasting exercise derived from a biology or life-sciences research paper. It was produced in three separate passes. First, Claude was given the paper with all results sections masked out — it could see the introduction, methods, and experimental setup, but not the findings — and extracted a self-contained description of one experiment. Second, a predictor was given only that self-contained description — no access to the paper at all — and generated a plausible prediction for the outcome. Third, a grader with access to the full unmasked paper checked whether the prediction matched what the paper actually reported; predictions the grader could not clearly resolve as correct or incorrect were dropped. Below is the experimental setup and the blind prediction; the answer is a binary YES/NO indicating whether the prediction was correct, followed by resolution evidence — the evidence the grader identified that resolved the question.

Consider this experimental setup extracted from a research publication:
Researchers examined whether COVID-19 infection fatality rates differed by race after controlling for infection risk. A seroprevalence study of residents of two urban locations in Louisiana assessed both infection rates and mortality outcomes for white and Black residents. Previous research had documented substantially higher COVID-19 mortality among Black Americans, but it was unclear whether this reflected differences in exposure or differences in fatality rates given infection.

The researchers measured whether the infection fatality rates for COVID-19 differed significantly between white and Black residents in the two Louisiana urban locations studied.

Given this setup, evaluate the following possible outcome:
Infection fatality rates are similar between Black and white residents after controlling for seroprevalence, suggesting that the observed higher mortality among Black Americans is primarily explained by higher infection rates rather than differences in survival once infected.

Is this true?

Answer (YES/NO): YES